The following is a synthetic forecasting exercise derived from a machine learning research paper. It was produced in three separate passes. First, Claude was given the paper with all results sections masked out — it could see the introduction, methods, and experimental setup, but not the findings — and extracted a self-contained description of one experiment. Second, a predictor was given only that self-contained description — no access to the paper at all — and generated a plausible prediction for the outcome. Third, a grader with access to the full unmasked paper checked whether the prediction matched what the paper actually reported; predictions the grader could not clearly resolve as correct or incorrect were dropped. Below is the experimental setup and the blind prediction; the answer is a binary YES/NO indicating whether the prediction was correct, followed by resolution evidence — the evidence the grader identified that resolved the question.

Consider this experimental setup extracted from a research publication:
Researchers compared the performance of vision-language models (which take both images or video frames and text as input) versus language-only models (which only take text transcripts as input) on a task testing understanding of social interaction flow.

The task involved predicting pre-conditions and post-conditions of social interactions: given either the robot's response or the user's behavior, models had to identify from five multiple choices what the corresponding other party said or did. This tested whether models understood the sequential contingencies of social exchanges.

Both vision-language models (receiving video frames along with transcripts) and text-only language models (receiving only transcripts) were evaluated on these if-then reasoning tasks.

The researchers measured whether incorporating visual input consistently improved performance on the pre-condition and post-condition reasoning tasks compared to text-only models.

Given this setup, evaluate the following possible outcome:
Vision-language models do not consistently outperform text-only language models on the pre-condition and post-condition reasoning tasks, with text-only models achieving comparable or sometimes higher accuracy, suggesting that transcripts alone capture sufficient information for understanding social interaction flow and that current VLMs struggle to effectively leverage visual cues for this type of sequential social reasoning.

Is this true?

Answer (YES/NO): YES